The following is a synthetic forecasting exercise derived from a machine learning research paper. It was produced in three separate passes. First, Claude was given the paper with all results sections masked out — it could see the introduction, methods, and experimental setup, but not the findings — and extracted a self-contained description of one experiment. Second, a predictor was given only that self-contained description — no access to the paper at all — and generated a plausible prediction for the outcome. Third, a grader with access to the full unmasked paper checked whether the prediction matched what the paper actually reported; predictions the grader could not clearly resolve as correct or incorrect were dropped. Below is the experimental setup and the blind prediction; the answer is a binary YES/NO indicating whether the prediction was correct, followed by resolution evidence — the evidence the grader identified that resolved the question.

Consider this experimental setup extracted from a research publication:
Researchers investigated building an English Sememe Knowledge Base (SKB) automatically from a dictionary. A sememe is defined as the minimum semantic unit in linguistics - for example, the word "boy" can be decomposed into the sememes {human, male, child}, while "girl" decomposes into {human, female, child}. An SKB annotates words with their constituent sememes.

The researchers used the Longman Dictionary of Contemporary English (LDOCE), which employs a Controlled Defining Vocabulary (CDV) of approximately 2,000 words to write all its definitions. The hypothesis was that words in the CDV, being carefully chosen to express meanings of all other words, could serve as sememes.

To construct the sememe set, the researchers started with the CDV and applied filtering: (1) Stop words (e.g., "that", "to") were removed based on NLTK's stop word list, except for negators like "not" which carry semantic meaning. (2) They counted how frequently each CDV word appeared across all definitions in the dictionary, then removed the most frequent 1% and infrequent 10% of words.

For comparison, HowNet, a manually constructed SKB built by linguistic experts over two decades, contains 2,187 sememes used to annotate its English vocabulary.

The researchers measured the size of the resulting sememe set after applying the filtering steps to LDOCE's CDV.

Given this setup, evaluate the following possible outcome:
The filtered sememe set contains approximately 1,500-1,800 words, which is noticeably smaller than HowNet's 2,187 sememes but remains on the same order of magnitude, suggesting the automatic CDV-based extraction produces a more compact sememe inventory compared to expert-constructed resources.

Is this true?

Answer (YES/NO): NO